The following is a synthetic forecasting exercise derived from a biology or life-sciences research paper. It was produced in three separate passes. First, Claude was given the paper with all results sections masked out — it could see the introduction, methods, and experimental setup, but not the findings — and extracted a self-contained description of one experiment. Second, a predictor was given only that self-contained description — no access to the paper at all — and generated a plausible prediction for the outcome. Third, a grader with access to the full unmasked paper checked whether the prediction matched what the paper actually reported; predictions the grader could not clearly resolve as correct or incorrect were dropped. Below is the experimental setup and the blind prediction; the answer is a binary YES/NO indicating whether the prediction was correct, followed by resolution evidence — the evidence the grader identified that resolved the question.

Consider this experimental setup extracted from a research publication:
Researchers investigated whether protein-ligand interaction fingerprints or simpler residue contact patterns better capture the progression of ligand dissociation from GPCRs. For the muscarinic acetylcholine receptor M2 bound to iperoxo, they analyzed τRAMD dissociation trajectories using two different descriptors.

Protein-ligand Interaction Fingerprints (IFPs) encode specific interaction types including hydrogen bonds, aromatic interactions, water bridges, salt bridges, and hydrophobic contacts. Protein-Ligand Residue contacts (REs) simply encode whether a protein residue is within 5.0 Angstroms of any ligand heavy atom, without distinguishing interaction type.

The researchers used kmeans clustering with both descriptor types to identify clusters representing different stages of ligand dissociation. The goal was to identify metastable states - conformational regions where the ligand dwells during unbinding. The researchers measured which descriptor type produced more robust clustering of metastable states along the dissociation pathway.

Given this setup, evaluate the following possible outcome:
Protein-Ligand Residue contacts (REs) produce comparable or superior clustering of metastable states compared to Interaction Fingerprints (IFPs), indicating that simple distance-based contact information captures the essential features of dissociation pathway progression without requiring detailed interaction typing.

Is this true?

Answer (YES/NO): YES